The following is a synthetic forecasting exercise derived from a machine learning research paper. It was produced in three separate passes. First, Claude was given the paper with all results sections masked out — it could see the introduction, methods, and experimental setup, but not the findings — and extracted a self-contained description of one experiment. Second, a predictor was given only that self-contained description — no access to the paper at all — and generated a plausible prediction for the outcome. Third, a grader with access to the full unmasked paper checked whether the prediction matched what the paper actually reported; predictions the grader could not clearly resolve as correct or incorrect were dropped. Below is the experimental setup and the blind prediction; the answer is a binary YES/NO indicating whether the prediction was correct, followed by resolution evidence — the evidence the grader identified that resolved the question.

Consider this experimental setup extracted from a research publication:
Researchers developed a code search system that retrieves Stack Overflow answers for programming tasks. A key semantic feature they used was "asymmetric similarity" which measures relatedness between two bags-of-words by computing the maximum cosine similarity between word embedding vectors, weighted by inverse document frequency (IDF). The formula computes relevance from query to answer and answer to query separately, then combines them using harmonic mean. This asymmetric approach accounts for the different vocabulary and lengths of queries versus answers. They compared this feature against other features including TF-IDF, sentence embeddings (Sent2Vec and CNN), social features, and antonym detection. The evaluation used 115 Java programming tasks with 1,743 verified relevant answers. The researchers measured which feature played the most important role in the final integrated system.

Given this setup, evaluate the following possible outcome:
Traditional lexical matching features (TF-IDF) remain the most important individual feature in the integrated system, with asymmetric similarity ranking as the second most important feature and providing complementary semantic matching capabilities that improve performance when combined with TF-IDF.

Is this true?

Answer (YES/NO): NO